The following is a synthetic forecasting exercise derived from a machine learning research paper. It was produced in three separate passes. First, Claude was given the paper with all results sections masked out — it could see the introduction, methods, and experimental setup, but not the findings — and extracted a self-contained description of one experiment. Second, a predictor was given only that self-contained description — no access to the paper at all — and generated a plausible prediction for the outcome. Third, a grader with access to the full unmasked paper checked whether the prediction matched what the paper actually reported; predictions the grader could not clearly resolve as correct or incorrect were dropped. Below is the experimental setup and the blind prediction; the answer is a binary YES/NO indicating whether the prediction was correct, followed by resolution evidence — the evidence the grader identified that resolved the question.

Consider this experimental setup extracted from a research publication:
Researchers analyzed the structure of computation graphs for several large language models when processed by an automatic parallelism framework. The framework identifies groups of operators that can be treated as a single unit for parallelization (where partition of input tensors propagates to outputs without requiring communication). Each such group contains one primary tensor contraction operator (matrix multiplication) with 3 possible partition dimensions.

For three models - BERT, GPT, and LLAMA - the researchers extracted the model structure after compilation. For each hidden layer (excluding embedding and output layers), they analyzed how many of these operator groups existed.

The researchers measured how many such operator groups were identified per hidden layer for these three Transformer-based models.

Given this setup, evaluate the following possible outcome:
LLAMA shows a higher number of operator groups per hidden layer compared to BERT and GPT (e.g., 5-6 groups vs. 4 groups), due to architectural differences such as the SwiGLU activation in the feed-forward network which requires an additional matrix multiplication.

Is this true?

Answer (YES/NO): NO